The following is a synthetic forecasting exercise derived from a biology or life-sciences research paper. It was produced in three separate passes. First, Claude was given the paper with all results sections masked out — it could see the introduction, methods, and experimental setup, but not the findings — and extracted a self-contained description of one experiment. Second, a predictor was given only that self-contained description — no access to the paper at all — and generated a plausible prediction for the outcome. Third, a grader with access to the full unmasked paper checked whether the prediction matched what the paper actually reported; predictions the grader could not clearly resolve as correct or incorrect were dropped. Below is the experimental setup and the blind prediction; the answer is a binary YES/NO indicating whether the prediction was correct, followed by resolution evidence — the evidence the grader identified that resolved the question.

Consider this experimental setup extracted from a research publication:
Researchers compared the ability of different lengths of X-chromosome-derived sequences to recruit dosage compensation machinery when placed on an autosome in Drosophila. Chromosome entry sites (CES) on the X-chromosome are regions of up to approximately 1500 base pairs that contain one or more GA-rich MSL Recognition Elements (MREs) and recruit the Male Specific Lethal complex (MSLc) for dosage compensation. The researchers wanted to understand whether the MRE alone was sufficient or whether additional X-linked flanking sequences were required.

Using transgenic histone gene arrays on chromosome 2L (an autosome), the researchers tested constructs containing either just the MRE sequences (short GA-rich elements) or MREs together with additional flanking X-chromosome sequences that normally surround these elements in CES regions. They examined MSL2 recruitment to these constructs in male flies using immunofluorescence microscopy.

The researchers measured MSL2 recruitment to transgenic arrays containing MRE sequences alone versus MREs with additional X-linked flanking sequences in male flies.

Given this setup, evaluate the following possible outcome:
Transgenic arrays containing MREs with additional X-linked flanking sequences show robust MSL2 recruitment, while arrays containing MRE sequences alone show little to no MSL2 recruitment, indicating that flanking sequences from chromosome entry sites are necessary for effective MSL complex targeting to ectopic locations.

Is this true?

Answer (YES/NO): NO